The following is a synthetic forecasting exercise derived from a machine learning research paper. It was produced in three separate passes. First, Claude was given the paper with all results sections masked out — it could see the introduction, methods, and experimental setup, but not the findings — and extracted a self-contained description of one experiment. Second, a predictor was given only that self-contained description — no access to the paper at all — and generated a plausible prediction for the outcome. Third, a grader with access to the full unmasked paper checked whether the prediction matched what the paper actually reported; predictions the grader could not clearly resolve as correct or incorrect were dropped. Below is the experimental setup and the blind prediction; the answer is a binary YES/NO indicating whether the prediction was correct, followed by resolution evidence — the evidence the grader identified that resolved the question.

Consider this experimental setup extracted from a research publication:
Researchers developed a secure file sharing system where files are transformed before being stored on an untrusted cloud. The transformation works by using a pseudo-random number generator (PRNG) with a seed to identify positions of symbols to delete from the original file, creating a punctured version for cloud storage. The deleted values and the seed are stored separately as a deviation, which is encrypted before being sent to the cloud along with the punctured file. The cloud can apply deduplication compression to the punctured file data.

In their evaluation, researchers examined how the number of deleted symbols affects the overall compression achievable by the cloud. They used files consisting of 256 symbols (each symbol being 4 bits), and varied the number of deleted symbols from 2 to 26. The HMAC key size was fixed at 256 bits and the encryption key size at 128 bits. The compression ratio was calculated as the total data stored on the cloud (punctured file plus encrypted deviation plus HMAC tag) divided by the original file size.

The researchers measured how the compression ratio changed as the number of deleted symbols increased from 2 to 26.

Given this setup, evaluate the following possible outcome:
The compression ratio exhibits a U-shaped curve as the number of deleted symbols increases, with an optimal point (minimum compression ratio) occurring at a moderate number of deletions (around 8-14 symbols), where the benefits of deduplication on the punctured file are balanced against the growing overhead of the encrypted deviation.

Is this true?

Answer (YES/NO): YES